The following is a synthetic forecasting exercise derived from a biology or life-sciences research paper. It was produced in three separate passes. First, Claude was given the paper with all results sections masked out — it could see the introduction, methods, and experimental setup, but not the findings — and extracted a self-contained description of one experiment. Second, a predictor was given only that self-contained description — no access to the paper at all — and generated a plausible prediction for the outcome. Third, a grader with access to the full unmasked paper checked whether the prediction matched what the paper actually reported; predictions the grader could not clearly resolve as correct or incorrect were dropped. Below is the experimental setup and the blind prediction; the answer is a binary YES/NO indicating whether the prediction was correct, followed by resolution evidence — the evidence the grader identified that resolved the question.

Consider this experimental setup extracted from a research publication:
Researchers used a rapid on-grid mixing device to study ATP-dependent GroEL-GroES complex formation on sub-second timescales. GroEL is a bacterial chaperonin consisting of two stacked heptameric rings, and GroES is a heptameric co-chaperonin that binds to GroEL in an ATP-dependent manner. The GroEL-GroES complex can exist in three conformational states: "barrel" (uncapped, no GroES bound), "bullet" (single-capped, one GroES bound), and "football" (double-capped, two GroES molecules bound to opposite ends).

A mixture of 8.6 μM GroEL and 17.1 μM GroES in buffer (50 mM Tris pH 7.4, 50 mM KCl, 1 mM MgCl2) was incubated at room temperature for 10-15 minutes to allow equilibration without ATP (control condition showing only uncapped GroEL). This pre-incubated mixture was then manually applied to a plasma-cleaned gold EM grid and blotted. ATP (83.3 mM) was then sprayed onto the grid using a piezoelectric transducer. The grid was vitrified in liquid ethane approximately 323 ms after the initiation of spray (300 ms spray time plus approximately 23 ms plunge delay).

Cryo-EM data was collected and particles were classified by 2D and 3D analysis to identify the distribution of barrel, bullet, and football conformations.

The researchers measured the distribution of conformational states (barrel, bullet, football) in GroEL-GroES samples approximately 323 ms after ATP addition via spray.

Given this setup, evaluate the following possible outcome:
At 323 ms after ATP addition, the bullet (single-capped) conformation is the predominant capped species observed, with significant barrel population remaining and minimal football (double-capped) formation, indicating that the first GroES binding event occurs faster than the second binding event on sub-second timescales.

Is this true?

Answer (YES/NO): NO